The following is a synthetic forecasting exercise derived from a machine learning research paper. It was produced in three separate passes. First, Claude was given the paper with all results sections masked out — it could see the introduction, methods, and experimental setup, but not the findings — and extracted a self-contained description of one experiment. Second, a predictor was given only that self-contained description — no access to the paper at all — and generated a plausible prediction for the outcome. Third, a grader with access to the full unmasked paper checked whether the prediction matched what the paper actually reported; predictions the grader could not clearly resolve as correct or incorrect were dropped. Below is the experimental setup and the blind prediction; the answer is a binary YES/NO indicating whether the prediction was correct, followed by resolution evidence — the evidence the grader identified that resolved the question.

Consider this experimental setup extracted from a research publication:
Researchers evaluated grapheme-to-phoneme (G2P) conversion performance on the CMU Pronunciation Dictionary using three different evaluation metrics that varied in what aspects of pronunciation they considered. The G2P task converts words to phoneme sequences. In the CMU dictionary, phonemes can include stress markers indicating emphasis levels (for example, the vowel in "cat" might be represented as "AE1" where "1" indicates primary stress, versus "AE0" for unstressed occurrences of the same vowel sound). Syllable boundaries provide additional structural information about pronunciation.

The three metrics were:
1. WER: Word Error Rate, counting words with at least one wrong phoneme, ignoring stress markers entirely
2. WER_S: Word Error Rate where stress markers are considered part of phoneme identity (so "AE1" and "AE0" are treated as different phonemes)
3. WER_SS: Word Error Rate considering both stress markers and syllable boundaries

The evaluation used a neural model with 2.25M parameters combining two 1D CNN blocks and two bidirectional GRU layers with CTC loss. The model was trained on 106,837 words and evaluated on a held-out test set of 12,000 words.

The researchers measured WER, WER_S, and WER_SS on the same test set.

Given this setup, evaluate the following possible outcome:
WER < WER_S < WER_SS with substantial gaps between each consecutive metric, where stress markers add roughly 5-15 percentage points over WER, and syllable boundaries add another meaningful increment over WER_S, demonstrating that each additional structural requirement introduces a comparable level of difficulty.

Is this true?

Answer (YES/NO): NO